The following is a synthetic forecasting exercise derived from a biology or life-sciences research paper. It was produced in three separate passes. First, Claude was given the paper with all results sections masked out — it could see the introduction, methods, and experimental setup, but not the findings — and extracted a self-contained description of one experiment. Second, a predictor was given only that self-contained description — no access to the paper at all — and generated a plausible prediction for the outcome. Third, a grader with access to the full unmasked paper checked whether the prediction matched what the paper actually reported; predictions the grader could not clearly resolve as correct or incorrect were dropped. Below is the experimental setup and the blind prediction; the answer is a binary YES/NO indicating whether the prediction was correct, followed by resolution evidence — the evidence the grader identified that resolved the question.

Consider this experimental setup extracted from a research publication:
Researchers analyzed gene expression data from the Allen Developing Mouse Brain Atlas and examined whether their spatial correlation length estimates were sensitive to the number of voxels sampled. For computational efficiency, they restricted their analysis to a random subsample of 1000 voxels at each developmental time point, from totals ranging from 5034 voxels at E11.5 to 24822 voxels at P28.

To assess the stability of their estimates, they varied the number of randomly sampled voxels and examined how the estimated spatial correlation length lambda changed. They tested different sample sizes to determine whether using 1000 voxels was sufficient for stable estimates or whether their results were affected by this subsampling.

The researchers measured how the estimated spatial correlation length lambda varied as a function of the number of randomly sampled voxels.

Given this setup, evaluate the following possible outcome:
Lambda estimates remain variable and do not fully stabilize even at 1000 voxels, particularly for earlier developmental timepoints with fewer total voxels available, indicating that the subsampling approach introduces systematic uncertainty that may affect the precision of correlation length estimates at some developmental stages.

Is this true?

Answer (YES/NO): NO